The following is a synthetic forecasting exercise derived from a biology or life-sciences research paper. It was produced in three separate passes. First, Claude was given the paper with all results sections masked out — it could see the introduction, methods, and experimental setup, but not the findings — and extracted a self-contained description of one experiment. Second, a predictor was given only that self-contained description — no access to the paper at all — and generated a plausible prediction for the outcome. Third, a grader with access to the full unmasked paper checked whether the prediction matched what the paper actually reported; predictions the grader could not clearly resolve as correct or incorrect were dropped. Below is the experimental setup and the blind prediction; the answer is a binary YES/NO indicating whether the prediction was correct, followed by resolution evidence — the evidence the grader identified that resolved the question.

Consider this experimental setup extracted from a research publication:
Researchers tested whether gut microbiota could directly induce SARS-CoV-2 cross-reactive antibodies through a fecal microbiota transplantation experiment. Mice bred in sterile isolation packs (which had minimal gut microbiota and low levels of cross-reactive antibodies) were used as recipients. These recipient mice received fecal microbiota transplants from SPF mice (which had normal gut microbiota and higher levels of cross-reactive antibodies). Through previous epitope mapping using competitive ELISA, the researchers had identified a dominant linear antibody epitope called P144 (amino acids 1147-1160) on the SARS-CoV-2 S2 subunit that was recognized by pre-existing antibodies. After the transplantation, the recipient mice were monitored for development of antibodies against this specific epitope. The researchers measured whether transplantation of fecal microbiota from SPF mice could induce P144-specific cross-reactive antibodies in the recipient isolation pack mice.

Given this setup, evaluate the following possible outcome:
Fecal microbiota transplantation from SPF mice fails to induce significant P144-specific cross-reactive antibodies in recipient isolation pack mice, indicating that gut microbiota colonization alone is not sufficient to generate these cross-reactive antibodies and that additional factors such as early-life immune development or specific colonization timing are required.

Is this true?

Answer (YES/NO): NO